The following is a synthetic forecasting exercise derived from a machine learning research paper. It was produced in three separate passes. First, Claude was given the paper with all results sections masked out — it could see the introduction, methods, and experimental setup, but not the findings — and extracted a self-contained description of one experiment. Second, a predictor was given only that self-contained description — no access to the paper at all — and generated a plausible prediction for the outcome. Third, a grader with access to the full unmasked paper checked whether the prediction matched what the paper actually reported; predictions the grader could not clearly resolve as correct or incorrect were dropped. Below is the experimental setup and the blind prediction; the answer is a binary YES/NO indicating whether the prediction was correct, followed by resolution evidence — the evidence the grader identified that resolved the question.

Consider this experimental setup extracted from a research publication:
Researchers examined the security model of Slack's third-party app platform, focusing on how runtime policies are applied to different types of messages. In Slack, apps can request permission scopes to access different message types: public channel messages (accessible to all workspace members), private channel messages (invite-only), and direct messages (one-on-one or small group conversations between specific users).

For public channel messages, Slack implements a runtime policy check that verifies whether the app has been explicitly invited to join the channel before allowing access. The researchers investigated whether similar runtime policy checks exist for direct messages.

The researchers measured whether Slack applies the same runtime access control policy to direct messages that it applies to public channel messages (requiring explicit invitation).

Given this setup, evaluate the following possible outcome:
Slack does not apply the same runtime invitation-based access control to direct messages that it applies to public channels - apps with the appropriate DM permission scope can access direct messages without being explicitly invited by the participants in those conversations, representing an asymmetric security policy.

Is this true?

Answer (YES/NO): YES